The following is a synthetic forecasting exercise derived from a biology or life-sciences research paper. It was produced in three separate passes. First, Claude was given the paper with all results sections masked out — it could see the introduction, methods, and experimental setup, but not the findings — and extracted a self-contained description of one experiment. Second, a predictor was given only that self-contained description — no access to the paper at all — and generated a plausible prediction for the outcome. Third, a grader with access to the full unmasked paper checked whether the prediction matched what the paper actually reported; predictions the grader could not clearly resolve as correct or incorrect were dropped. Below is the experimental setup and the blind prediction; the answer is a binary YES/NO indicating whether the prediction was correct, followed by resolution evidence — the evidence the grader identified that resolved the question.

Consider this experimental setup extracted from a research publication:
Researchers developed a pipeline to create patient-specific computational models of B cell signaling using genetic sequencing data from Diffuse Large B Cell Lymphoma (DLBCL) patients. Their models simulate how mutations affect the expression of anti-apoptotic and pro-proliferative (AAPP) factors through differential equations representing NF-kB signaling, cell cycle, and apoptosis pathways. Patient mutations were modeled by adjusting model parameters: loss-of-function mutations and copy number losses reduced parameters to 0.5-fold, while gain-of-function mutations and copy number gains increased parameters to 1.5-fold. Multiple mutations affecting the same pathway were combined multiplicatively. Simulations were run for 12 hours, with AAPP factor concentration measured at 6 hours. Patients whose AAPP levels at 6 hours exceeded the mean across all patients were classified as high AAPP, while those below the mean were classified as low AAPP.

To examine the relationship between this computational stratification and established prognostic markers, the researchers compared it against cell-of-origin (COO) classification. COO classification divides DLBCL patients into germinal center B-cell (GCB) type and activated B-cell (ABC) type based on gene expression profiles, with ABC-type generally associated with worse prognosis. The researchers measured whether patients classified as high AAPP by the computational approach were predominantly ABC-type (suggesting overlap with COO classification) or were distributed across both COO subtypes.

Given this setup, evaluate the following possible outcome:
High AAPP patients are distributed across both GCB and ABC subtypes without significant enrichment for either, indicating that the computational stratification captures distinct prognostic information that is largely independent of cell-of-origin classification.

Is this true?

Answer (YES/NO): NO